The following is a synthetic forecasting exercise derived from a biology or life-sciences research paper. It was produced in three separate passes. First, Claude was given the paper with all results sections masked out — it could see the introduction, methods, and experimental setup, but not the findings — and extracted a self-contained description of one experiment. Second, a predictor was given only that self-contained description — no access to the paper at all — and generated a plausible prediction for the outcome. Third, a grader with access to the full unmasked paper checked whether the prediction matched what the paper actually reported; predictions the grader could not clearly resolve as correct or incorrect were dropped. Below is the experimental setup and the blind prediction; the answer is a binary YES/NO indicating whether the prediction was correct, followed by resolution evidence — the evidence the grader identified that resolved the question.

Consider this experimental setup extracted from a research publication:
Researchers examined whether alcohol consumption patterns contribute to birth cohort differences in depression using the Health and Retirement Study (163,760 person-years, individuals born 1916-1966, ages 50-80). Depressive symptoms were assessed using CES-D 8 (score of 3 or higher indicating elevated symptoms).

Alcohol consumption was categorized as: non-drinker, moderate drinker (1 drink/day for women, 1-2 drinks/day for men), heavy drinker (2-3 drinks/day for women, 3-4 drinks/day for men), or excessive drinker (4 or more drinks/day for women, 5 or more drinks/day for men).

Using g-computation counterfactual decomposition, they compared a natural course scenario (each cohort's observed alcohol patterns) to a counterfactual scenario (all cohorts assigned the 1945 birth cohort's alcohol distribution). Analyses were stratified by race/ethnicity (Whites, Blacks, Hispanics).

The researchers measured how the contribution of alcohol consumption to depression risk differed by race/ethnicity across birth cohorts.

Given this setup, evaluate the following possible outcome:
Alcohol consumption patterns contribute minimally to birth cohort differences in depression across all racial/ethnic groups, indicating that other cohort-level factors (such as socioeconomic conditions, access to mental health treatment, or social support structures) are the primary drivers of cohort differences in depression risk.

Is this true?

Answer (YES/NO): NO